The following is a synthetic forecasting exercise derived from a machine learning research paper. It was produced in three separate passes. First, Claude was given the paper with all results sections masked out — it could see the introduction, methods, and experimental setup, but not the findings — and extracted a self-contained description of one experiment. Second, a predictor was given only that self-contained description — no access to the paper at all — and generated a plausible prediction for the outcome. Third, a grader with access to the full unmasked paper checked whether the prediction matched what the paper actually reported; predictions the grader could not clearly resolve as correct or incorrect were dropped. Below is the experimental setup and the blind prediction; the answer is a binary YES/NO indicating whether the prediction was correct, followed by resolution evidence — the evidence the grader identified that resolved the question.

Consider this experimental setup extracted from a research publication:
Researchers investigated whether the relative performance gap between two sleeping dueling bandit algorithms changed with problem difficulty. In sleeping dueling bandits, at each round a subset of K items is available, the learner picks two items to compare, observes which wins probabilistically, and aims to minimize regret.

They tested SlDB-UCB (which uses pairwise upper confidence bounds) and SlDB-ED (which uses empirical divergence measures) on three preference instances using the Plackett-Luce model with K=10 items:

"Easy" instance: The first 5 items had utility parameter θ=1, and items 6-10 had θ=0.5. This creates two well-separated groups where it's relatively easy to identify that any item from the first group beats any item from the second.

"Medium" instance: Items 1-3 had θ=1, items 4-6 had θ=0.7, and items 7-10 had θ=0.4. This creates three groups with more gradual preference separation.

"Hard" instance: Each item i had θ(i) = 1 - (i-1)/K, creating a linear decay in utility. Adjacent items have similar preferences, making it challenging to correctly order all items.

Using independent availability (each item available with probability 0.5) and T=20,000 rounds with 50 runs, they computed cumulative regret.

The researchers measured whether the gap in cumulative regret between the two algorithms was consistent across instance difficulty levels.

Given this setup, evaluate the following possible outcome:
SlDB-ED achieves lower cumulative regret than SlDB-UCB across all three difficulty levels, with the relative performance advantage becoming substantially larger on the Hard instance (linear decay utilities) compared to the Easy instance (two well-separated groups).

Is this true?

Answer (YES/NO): NO